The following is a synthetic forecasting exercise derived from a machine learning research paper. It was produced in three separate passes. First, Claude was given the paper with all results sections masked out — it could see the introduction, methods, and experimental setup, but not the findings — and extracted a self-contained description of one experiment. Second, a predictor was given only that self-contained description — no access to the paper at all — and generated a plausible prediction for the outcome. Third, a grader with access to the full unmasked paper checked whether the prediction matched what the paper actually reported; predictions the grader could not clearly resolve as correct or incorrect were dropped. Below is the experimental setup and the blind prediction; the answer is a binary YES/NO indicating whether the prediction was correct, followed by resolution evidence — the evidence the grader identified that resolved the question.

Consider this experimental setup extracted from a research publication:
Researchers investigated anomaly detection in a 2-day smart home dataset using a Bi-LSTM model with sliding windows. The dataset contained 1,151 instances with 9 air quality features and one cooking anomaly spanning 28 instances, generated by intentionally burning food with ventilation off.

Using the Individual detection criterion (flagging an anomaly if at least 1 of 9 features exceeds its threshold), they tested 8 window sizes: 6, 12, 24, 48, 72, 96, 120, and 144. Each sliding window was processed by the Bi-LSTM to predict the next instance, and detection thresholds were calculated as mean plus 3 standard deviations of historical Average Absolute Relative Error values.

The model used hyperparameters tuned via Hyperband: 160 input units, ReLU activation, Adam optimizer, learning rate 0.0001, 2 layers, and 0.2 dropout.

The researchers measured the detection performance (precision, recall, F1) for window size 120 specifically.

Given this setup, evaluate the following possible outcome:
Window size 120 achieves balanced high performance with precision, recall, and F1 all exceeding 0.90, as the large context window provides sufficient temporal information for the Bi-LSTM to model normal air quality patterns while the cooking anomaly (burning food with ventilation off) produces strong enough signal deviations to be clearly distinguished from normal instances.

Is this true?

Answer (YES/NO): NO